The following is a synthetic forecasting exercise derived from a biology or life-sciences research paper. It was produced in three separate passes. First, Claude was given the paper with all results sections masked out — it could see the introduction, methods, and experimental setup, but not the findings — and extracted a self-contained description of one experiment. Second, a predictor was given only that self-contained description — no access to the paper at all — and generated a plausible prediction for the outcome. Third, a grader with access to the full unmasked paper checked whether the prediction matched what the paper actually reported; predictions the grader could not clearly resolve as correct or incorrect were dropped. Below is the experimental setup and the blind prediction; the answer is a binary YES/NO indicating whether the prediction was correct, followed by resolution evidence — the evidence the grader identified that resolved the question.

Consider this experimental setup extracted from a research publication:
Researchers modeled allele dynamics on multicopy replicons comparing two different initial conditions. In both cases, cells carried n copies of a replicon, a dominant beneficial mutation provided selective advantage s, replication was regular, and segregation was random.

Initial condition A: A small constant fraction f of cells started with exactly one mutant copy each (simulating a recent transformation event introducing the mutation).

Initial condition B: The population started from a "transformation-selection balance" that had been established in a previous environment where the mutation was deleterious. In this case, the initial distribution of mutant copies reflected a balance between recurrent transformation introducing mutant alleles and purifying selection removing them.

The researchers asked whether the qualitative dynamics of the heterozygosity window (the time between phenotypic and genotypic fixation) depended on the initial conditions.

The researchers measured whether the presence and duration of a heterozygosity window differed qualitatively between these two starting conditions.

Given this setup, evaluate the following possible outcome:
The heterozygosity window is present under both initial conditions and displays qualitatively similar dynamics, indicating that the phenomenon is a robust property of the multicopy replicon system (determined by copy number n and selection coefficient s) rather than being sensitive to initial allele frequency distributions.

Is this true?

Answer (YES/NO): YES